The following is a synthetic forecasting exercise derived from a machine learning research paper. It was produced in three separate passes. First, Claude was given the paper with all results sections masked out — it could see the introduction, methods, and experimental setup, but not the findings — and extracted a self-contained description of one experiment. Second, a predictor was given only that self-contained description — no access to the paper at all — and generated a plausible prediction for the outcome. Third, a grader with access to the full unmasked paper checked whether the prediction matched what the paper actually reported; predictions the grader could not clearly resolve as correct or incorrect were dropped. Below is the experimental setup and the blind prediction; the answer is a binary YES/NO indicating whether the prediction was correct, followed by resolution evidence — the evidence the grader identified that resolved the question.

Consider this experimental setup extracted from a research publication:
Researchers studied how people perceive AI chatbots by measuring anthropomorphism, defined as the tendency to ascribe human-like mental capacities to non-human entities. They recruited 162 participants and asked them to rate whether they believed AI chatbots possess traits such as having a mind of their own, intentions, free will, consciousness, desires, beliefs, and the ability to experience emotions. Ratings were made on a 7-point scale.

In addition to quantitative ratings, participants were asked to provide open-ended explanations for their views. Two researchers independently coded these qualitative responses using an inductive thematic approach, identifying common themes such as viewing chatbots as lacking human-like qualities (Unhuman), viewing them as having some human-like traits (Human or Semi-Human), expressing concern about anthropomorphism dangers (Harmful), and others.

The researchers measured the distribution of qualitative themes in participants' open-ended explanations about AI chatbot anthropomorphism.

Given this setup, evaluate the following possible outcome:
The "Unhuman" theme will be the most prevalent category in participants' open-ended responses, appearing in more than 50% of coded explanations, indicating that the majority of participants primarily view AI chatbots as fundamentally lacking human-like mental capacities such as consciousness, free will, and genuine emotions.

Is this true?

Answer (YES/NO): YES